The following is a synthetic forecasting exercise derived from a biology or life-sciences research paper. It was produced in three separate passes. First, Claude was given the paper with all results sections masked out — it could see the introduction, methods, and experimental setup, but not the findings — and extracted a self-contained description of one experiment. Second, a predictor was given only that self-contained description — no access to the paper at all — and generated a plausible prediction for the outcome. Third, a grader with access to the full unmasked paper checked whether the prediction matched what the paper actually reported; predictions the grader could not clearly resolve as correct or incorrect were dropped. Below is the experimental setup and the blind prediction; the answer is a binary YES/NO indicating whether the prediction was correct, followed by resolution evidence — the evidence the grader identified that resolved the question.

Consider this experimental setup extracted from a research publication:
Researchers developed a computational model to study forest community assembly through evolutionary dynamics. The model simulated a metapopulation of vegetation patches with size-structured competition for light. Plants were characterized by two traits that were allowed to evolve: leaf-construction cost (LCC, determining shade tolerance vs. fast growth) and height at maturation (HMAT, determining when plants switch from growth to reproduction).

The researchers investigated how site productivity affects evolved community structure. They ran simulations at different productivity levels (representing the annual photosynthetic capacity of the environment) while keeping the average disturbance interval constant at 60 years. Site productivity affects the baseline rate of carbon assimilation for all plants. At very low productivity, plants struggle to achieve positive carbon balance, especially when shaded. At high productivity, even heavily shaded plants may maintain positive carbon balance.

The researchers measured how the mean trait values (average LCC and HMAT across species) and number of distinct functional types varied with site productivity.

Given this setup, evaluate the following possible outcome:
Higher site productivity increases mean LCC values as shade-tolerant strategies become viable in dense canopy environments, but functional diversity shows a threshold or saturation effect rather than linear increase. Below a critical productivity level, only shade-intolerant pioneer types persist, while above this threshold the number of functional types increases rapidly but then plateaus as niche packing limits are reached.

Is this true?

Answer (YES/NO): NO